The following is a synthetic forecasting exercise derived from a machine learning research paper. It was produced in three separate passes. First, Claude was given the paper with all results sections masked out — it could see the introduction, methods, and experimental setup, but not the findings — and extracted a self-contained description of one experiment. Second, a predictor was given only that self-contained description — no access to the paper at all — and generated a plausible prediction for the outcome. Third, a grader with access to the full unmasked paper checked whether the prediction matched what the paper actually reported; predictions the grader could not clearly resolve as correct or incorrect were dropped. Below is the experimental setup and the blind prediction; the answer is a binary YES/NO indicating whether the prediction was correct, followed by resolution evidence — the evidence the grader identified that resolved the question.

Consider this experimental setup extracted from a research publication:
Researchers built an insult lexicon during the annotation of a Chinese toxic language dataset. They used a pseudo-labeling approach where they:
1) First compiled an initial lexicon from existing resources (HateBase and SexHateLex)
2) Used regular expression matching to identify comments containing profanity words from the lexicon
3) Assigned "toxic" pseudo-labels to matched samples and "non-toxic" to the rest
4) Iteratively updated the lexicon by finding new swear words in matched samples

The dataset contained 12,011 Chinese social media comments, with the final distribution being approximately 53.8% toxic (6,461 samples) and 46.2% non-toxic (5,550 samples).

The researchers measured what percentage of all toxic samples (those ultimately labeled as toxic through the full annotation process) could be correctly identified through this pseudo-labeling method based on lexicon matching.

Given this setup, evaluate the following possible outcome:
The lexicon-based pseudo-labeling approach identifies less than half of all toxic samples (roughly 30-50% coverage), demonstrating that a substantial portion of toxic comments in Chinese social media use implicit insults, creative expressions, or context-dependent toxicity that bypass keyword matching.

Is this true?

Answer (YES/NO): NO